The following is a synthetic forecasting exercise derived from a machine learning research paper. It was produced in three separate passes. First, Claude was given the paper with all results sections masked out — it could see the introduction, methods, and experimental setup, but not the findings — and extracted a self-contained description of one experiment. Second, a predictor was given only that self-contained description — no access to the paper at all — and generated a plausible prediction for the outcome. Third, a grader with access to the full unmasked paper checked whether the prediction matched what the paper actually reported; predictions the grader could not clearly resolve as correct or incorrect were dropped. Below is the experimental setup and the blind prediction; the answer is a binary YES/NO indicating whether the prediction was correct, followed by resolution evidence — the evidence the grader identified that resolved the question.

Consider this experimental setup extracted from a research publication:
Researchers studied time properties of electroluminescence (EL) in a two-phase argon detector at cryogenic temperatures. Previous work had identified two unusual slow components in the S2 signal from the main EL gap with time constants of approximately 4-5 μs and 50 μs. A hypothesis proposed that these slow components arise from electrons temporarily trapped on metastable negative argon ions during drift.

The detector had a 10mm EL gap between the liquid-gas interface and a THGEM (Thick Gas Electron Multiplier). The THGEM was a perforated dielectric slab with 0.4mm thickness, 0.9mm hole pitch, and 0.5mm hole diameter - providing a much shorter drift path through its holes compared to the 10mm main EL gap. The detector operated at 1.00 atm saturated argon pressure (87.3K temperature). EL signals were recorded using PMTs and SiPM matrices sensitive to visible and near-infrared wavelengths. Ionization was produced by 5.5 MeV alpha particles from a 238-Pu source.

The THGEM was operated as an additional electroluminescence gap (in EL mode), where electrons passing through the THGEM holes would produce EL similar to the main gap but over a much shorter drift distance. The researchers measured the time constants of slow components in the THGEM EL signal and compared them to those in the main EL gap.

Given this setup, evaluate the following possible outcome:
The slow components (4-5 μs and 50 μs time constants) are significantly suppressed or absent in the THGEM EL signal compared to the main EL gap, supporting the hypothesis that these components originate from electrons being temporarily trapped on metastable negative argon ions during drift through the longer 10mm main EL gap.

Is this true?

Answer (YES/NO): NO